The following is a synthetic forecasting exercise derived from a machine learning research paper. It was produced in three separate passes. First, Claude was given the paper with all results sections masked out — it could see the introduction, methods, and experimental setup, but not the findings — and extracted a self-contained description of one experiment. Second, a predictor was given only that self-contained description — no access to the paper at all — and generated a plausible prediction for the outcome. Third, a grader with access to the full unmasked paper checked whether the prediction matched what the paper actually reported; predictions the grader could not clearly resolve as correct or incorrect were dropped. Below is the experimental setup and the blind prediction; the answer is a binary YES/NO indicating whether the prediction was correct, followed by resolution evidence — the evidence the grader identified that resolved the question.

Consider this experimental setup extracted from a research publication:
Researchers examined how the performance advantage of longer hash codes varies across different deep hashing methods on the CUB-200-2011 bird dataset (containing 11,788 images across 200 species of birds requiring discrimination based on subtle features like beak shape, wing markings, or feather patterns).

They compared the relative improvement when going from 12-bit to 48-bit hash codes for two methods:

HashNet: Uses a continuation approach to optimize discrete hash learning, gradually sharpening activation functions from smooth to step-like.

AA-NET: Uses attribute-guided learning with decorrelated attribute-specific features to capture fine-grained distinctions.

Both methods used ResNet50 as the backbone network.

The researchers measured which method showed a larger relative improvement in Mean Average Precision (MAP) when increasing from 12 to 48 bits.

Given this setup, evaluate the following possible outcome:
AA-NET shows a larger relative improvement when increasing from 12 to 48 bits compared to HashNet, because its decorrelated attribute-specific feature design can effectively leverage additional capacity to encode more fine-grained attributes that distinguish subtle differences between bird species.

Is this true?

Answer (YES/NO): YES